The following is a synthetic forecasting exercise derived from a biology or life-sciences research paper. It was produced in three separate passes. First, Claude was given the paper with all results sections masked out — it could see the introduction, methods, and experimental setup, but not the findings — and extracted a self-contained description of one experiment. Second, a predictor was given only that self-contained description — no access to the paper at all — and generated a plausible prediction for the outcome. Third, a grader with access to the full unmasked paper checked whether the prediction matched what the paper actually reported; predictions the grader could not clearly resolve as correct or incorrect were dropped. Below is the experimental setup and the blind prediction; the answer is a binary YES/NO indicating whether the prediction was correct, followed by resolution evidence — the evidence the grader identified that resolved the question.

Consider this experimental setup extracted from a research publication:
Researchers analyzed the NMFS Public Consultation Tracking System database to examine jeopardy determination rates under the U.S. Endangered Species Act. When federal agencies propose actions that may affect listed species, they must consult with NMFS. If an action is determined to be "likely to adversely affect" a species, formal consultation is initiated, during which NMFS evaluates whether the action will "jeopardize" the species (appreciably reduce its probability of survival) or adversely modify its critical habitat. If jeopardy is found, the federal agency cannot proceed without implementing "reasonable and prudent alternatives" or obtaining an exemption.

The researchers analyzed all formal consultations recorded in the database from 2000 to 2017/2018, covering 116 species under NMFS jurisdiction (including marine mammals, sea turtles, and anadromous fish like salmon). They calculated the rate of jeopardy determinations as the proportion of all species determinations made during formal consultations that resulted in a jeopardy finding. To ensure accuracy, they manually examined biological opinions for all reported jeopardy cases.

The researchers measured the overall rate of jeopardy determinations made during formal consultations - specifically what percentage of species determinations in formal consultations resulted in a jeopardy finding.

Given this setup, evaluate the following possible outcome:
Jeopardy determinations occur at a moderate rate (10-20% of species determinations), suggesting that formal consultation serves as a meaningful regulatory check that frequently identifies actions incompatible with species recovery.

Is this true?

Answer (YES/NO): NO